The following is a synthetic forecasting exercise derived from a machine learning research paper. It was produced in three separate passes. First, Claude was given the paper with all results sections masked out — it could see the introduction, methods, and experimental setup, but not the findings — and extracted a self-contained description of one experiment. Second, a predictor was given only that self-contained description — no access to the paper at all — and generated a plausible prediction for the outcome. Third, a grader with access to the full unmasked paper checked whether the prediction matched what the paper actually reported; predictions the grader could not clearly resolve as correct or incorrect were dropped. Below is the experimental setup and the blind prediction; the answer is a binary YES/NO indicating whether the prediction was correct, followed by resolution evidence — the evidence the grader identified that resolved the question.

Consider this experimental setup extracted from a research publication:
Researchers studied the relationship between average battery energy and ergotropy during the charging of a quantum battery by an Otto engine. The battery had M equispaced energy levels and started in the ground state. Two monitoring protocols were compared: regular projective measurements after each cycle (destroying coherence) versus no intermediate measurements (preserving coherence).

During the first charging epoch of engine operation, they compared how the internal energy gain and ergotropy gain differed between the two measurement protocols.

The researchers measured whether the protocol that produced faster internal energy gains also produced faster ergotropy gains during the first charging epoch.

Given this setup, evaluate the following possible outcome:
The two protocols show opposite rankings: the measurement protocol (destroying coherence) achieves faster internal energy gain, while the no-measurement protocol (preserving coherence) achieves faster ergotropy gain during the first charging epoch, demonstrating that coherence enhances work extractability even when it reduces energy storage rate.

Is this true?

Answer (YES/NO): YES